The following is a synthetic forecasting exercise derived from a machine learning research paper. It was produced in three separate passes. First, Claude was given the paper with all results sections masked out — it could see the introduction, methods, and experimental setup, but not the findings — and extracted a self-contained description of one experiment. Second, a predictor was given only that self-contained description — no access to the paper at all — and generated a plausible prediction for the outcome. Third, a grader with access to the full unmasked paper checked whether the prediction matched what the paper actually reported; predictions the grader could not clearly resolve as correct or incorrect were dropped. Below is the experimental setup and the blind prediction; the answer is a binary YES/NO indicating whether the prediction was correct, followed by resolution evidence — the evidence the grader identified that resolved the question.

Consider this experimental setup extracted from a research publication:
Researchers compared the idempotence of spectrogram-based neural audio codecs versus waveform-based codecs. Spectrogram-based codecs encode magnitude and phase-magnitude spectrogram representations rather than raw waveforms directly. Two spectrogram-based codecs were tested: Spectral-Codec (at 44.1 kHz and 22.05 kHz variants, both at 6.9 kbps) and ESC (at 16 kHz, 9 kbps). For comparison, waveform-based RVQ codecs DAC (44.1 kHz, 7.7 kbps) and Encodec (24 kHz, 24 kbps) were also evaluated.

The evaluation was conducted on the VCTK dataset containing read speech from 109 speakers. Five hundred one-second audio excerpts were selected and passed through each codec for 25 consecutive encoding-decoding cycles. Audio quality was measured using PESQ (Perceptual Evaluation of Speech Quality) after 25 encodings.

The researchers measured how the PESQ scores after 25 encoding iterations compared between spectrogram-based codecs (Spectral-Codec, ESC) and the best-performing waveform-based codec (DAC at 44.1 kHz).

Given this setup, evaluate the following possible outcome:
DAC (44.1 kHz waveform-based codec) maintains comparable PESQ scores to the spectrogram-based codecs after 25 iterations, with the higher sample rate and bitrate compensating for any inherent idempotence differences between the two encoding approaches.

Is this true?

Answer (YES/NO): NO